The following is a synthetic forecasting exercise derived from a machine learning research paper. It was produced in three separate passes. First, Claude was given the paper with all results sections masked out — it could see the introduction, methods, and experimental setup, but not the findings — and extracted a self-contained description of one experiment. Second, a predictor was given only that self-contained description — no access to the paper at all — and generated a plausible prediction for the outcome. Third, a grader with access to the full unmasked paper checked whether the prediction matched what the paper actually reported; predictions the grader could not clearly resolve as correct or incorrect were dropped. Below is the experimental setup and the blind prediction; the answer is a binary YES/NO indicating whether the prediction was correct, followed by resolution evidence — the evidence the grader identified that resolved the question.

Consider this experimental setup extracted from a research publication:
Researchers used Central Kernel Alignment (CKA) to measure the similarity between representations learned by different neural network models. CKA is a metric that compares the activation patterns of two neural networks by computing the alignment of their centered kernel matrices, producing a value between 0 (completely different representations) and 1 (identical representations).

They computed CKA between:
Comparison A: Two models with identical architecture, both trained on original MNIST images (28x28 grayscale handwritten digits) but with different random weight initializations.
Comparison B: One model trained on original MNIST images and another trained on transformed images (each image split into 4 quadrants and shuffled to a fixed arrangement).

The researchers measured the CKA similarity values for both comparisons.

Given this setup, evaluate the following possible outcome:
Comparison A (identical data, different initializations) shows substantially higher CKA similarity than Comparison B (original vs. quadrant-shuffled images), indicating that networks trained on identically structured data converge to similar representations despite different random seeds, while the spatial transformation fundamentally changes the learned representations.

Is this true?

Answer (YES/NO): YES